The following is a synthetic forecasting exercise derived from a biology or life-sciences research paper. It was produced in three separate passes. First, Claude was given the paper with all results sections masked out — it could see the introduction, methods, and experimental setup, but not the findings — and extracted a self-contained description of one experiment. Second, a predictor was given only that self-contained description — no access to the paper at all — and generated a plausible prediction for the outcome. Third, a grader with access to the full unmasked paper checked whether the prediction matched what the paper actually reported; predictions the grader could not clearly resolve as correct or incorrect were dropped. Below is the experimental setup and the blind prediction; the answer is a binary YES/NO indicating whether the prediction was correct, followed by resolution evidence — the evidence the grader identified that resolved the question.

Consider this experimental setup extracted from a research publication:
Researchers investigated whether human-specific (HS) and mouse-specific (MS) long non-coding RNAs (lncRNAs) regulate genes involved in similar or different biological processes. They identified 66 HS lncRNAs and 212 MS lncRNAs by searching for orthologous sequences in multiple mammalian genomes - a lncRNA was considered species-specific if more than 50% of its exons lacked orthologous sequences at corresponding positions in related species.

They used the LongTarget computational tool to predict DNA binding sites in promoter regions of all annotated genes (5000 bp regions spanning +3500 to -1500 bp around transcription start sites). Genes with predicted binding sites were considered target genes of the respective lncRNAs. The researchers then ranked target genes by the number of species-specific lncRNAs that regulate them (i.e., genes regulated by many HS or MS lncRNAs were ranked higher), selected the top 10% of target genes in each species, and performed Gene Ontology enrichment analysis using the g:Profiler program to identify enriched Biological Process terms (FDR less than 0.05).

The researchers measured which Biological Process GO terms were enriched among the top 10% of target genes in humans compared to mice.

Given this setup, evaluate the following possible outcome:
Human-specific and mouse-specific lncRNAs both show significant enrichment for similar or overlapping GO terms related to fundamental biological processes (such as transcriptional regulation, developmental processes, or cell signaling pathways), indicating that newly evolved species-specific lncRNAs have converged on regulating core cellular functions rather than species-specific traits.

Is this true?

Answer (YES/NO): NO